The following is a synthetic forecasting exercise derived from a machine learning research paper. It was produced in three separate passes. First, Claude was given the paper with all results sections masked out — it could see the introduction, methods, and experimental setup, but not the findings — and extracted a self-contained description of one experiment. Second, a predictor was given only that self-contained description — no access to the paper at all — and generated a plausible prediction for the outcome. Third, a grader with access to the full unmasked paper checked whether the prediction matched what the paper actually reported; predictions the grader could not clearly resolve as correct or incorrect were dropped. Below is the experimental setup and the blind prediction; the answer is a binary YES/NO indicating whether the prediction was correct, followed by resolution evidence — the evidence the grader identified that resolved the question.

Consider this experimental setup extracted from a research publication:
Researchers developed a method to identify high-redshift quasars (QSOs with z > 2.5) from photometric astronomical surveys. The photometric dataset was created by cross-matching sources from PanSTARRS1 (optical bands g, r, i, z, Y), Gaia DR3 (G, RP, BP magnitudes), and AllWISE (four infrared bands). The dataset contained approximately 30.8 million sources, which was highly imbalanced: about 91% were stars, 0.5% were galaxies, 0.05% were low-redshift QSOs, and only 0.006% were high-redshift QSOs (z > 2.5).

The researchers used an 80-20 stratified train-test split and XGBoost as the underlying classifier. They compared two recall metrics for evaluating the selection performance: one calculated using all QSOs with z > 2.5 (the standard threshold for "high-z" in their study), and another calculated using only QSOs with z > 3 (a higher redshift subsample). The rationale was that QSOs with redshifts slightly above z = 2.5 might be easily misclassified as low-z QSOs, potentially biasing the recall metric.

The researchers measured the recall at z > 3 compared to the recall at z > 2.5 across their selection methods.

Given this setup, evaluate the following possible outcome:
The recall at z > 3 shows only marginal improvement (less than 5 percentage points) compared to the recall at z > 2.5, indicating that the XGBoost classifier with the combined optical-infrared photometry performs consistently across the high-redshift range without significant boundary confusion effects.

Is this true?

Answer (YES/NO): NO